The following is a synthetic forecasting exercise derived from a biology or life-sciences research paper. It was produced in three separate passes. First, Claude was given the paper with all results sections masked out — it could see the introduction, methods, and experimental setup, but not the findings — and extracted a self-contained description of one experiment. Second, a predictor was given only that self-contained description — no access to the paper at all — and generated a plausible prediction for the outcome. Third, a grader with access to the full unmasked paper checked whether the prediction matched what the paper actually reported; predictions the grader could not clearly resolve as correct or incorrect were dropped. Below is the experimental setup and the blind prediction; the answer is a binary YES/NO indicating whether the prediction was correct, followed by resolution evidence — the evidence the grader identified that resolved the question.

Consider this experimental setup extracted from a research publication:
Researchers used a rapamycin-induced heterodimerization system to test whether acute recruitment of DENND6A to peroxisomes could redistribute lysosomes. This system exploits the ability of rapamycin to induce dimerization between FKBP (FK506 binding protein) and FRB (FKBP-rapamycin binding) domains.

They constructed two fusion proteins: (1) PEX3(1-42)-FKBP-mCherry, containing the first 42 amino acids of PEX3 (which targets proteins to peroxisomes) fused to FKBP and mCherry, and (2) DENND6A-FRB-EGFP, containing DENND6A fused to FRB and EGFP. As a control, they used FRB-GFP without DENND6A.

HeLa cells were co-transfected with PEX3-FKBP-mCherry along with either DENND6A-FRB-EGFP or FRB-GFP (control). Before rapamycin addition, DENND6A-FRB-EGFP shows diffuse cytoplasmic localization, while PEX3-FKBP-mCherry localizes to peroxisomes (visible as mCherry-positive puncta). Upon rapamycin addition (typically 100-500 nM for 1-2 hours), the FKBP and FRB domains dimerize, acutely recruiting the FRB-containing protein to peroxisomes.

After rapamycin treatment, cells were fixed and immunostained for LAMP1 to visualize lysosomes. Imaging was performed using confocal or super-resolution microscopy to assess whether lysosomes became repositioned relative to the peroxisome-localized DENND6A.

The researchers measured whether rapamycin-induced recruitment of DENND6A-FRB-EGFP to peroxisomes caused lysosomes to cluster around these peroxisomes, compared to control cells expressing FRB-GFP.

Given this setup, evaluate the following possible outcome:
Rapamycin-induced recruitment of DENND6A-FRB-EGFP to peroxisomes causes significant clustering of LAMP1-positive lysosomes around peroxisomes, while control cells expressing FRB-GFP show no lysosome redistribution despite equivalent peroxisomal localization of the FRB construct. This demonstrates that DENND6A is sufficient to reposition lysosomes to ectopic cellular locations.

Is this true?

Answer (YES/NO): NO